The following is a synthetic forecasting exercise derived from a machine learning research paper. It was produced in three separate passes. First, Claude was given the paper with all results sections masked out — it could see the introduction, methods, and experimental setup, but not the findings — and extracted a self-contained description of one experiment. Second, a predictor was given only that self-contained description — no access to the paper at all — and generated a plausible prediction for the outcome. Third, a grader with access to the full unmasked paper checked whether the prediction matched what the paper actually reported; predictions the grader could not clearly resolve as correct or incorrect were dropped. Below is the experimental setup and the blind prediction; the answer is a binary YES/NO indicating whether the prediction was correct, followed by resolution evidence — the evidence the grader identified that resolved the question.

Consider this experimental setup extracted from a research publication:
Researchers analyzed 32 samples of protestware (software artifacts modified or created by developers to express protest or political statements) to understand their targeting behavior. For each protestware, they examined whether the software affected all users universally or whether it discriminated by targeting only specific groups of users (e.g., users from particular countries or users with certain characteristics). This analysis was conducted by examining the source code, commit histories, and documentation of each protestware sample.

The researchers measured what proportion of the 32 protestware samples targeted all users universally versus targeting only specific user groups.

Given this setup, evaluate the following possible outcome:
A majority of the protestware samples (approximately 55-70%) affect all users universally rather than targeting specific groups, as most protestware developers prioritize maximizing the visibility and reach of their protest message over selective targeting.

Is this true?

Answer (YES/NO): YES